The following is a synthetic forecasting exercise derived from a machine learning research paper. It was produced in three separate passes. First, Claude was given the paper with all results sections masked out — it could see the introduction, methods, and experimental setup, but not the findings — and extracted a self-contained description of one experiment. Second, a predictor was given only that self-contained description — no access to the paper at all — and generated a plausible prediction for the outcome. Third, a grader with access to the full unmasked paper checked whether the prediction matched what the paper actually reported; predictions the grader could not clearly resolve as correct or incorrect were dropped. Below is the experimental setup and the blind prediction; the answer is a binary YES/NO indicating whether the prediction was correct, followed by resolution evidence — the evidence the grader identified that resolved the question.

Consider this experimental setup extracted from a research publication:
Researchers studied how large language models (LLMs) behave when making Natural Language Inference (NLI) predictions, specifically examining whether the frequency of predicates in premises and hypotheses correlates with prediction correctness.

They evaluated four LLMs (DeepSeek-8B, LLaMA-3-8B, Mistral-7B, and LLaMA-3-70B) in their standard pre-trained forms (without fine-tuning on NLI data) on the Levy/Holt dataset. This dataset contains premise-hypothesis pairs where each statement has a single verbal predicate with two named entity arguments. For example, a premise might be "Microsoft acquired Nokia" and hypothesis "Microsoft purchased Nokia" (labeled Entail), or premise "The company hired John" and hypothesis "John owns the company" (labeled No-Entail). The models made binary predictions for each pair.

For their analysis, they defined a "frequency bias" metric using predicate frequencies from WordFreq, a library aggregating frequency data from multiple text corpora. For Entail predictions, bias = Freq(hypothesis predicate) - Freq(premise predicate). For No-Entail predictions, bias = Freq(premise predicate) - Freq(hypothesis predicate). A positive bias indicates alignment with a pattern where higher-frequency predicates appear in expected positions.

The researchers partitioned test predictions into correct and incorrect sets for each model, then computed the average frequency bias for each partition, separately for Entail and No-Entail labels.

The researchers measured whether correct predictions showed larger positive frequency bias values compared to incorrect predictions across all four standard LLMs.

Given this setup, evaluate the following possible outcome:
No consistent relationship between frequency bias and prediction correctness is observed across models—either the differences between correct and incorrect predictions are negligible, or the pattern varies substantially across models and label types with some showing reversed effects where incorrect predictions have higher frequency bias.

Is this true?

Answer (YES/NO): NO